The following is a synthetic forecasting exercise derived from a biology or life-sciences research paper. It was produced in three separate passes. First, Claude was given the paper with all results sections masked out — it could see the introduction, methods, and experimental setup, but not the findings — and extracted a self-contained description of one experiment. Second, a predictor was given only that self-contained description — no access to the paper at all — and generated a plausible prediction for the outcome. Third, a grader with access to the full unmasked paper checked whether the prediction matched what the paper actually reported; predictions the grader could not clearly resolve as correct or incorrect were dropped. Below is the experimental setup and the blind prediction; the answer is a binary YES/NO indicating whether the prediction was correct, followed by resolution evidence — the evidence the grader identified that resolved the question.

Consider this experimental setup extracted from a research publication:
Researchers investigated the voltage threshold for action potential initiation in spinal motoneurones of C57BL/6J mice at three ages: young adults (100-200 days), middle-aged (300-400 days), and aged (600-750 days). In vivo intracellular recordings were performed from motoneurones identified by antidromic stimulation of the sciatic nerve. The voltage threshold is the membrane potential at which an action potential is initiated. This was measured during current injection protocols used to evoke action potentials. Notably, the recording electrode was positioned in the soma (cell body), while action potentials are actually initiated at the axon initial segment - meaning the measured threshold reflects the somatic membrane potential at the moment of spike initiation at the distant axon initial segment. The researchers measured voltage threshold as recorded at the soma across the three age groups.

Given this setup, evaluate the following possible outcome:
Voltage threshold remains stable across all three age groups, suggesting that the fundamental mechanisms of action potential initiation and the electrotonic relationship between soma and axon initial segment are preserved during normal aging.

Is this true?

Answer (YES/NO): NO